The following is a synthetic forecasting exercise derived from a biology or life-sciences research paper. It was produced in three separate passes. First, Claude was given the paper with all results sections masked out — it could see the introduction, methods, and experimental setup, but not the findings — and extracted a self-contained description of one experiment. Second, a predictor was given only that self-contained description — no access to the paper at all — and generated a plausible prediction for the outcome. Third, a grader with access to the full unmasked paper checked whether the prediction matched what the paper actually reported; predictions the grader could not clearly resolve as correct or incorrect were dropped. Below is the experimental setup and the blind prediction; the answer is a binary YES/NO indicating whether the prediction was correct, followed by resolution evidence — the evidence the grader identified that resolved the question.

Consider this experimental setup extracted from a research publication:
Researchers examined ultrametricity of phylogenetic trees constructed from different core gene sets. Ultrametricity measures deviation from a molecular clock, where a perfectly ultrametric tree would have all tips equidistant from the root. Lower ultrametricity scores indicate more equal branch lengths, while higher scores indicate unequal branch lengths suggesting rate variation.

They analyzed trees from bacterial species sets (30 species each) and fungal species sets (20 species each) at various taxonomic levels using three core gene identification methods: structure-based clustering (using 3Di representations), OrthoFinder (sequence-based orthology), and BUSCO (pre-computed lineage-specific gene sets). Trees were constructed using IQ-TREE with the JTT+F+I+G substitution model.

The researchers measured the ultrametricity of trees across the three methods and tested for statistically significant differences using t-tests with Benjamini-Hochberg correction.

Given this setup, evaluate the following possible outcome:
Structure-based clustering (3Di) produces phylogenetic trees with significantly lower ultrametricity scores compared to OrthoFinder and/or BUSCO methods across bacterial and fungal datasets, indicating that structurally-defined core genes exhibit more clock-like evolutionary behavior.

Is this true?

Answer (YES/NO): NO